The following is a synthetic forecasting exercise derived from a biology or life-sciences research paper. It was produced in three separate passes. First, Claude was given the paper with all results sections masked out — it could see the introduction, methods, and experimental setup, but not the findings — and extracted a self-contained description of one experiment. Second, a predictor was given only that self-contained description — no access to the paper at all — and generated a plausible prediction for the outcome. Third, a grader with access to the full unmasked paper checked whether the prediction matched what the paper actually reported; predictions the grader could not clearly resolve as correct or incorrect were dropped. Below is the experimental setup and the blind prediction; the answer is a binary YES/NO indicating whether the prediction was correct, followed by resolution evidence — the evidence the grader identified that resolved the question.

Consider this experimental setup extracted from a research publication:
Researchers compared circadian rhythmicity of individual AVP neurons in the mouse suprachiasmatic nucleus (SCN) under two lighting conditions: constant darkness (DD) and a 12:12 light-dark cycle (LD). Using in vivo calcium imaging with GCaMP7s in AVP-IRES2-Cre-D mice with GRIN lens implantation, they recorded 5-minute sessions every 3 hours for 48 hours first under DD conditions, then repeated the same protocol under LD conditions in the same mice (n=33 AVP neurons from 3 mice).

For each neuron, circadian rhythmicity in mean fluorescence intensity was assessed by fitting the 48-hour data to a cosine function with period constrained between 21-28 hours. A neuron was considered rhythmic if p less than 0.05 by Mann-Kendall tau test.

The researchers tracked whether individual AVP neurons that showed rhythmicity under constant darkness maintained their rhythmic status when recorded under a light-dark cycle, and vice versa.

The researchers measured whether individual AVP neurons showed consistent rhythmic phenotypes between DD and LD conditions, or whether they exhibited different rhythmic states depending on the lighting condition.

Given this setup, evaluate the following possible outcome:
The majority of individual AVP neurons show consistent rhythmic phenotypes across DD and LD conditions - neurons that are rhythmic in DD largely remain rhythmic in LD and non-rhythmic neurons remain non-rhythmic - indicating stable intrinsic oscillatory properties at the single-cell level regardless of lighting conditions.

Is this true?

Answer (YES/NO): NO